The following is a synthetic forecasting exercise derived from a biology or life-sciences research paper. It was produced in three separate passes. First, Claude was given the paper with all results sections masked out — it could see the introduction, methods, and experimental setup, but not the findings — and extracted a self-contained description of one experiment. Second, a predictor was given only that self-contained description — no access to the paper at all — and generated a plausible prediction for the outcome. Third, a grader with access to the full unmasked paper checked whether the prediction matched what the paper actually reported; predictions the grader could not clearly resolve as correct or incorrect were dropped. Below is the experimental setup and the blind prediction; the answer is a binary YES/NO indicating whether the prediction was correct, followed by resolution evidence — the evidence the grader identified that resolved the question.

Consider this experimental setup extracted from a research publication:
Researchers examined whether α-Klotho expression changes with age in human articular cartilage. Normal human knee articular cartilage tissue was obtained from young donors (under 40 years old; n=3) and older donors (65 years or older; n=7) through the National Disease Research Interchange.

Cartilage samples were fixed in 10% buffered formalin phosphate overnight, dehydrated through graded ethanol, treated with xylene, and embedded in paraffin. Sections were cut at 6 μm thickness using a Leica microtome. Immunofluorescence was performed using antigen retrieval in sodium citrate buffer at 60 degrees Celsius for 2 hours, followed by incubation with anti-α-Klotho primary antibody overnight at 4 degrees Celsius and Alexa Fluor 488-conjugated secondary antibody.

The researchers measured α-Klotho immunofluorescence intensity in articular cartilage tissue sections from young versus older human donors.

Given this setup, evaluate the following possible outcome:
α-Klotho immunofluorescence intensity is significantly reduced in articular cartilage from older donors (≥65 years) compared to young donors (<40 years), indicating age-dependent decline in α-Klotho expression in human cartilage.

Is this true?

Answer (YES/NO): YES